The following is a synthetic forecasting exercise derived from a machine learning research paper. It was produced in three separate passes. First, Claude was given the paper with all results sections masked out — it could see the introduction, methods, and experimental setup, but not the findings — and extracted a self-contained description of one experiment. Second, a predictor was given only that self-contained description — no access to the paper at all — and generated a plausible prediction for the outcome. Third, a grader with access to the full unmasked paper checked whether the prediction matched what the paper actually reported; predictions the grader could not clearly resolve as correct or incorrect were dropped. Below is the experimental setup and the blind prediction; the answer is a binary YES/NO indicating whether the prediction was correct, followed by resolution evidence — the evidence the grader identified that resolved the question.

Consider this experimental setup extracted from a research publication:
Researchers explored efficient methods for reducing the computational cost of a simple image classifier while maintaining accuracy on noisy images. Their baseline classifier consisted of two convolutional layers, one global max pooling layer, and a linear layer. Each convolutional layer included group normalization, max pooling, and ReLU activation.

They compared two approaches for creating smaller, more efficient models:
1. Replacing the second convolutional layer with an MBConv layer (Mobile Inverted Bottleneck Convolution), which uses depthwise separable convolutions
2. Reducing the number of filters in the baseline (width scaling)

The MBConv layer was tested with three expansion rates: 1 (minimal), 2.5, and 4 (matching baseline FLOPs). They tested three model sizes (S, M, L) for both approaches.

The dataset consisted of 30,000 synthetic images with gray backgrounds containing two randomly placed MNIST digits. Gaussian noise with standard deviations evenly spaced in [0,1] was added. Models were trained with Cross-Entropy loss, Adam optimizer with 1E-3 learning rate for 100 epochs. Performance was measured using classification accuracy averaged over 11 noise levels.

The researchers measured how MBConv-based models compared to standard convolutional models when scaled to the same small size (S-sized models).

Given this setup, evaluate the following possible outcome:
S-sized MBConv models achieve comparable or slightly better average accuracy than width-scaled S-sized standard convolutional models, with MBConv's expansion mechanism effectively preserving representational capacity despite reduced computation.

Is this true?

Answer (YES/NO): YES